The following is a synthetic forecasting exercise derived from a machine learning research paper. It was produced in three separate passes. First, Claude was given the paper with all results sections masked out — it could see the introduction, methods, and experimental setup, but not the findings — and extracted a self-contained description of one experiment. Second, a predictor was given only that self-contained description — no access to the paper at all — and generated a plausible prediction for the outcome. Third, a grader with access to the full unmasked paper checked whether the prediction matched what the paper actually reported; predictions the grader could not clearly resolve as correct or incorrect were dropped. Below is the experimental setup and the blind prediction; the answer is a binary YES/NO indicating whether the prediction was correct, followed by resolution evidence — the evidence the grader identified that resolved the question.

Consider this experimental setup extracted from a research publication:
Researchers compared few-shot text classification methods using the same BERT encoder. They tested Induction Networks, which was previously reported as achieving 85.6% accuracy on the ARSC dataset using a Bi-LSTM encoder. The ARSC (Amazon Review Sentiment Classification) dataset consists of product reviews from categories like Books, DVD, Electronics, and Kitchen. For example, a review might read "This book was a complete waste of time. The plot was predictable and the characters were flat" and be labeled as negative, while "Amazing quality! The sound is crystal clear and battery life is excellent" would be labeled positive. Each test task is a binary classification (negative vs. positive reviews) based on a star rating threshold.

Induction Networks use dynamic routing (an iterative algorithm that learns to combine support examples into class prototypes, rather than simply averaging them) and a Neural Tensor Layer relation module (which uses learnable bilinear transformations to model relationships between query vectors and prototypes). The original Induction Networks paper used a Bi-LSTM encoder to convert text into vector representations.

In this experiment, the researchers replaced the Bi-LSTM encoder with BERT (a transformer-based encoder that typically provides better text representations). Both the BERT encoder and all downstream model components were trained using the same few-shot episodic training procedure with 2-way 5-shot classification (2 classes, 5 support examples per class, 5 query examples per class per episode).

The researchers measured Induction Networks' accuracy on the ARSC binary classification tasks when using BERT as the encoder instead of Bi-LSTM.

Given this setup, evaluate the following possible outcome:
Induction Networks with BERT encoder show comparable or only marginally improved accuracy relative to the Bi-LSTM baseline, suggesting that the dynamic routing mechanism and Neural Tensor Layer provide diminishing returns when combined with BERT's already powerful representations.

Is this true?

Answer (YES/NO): NO